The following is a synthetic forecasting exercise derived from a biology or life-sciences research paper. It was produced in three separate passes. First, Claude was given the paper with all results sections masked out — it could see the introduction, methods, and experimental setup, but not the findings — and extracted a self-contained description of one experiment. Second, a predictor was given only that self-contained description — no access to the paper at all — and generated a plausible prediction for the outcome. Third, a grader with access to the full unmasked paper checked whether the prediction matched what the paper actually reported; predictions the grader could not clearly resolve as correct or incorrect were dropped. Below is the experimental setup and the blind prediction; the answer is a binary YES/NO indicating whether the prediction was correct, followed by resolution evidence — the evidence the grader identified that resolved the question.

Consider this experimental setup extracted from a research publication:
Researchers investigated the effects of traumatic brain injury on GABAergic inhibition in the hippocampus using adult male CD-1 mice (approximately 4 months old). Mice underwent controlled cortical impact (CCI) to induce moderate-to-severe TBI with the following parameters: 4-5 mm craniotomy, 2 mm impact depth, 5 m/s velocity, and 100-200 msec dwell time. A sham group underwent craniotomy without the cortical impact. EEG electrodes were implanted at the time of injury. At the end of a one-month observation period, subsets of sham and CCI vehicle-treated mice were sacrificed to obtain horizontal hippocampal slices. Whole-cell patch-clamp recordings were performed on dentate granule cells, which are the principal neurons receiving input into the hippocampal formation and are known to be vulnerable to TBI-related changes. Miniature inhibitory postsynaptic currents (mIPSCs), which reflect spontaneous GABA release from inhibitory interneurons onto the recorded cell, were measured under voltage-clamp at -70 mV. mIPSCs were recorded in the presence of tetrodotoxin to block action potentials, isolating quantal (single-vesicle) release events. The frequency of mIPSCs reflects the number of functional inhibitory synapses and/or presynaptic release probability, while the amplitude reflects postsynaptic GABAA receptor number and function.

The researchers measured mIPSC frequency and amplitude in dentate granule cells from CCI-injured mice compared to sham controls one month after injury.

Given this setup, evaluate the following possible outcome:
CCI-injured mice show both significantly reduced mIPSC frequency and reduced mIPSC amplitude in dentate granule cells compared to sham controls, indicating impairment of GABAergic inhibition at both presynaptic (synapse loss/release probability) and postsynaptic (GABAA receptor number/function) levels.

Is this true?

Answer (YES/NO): YES